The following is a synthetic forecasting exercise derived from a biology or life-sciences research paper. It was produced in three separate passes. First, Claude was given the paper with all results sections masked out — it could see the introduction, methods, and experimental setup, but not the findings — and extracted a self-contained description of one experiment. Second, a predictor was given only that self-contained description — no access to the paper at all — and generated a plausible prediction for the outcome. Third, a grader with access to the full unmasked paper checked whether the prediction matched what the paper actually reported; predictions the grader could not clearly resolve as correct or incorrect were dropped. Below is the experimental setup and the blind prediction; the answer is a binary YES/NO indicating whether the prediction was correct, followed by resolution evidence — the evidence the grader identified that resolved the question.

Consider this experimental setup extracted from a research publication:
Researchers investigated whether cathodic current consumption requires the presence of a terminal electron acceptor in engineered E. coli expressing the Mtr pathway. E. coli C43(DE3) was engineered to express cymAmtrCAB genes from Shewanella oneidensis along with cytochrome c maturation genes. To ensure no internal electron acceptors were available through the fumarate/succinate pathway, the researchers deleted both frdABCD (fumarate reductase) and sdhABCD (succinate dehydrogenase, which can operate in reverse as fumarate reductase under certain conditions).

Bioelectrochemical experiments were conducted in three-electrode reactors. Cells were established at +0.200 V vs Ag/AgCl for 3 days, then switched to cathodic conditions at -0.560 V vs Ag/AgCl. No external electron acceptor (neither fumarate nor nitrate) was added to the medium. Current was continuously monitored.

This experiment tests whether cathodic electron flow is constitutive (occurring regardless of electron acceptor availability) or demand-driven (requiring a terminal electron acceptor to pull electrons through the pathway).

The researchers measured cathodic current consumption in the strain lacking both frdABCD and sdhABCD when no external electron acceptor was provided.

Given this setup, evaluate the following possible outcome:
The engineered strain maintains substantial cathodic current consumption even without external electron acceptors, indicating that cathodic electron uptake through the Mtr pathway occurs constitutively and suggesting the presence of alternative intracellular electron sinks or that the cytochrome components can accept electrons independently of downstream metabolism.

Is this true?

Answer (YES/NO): NO